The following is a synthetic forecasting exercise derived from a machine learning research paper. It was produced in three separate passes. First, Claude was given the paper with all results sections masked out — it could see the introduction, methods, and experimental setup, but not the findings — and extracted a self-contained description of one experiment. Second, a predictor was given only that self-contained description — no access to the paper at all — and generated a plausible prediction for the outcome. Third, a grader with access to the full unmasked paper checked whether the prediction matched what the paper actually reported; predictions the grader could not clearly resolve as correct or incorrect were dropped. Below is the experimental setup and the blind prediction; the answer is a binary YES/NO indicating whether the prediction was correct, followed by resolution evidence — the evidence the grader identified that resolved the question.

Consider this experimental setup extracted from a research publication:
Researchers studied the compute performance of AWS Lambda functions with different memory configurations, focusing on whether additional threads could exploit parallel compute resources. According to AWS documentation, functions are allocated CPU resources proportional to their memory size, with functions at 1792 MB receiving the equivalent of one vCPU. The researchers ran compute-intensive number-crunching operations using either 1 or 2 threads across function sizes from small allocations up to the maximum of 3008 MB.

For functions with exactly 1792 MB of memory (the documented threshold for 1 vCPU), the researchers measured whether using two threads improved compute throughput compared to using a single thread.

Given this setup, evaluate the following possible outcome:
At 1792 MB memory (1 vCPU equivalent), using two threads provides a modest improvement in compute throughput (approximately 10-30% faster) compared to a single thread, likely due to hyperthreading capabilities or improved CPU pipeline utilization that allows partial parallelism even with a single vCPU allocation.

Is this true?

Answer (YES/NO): NO